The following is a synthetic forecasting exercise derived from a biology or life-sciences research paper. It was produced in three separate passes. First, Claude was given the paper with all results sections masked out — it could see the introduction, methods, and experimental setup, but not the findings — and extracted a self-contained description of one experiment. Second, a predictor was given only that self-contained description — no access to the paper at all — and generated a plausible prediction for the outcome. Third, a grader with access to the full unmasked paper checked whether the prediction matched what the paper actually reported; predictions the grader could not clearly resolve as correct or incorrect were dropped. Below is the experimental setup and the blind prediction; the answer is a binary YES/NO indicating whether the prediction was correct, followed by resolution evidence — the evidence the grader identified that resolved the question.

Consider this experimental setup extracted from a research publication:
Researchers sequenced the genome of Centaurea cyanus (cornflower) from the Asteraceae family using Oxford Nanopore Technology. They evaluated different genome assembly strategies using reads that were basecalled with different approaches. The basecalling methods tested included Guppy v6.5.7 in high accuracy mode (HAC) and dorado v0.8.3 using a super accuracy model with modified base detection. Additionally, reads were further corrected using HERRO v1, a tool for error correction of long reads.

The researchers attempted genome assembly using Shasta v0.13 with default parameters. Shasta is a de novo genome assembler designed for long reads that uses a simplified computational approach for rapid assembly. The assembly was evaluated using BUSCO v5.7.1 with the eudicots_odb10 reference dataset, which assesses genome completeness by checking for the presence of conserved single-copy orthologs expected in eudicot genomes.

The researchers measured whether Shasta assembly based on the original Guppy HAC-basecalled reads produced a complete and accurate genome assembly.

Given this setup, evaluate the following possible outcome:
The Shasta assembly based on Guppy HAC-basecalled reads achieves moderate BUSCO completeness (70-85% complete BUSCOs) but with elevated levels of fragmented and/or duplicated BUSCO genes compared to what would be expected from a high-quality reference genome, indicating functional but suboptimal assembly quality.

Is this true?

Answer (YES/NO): NO